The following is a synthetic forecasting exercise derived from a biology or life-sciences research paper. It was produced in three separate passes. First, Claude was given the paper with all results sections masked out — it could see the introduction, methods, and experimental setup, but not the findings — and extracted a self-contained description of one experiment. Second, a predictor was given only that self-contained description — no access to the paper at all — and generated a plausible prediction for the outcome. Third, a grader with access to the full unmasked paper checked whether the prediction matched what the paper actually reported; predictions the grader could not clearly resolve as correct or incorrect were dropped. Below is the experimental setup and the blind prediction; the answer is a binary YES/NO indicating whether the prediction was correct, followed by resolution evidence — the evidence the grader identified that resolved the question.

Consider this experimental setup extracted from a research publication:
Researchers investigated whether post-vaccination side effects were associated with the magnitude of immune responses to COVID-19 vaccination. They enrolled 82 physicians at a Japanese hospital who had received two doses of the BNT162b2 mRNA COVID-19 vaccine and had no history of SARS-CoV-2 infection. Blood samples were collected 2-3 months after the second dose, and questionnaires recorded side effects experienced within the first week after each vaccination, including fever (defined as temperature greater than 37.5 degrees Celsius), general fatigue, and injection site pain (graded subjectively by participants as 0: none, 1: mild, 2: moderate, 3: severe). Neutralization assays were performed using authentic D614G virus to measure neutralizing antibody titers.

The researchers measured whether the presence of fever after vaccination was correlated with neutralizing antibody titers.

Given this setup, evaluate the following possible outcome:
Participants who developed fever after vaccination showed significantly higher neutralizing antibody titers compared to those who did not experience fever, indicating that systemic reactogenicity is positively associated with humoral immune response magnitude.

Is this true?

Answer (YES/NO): NO